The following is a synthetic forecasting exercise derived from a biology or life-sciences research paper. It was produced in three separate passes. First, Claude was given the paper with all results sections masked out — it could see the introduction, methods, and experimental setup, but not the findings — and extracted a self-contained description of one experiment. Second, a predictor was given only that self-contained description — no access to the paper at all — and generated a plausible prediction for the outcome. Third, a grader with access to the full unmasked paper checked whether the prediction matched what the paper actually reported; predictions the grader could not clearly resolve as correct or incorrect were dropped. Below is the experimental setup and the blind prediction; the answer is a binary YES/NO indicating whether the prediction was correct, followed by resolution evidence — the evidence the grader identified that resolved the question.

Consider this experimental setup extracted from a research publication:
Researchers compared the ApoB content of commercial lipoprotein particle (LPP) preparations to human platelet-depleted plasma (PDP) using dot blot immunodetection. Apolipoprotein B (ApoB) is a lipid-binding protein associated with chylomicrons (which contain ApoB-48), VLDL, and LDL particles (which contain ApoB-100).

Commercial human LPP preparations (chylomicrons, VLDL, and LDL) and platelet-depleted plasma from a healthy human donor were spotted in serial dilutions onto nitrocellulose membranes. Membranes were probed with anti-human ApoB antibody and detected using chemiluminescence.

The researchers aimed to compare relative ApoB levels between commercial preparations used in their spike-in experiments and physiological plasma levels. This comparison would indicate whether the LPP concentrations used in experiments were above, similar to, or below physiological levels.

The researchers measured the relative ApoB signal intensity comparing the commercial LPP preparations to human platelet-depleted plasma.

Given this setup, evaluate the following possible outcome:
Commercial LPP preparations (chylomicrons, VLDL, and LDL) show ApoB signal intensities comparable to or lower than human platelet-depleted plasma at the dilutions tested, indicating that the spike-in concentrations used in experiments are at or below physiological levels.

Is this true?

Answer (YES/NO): YES